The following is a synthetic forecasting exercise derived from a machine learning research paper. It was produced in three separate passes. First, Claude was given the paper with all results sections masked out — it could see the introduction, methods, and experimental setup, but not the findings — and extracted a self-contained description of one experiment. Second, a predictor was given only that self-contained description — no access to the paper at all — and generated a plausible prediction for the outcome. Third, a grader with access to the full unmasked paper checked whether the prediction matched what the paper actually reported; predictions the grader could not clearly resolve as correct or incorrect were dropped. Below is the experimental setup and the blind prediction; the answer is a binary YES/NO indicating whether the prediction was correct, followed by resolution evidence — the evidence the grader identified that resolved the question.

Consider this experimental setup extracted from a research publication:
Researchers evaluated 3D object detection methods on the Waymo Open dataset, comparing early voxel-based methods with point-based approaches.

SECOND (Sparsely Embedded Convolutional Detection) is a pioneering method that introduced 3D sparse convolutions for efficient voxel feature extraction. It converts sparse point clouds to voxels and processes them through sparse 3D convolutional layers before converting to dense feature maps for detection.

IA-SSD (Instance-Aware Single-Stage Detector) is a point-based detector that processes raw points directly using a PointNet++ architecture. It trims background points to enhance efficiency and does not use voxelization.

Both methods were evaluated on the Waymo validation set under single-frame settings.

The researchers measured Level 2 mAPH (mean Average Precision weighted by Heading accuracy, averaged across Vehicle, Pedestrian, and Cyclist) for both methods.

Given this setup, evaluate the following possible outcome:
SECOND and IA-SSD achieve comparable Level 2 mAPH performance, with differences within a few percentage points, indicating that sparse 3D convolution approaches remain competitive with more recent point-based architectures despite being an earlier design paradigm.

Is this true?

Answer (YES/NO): NO